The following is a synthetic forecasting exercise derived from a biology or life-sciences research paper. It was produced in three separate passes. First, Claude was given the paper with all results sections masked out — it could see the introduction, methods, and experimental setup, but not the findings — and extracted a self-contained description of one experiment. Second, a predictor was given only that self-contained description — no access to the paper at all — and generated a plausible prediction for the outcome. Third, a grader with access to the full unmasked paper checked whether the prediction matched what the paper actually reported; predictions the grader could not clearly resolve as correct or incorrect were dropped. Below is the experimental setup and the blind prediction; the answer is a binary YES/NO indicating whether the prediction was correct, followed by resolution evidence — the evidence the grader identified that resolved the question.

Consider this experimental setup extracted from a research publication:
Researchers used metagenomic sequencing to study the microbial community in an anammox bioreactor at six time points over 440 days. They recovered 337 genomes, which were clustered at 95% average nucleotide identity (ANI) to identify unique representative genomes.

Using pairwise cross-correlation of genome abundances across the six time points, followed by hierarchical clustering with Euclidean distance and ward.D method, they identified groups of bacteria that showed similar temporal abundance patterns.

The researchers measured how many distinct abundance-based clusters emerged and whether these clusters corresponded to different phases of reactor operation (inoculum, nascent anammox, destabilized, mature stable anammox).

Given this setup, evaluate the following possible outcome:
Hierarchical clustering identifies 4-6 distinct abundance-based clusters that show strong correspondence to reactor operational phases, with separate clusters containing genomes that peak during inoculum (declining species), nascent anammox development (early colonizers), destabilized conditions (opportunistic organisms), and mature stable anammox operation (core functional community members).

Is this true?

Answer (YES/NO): YES